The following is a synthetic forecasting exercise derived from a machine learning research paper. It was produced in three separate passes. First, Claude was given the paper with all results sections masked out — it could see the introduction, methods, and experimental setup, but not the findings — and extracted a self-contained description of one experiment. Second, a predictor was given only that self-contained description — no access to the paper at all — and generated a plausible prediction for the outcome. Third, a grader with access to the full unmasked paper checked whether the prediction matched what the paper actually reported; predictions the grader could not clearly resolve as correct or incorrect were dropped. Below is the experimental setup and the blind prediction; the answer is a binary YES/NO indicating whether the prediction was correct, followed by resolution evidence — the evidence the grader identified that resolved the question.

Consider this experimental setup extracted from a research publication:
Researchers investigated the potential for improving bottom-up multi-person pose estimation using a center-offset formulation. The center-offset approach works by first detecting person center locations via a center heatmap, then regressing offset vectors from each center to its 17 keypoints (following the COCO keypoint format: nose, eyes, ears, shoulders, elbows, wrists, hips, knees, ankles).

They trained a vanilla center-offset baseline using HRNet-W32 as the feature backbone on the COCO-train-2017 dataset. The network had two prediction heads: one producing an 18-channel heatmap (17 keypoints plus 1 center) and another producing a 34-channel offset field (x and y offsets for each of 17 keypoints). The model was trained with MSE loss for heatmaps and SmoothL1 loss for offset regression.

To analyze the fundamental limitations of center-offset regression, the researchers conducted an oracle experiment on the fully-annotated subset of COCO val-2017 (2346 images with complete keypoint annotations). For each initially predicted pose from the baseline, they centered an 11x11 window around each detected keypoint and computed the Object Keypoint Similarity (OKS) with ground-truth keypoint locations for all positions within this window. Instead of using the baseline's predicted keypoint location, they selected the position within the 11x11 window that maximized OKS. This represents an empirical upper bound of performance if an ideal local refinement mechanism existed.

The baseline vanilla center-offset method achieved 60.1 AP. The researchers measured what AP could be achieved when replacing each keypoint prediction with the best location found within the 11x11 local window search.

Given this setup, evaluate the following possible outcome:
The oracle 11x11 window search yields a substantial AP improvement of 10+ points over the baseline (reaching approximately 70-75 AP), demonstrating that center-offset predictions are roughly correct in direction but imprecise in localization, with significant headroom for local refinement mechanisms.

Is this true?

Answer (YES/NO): NO